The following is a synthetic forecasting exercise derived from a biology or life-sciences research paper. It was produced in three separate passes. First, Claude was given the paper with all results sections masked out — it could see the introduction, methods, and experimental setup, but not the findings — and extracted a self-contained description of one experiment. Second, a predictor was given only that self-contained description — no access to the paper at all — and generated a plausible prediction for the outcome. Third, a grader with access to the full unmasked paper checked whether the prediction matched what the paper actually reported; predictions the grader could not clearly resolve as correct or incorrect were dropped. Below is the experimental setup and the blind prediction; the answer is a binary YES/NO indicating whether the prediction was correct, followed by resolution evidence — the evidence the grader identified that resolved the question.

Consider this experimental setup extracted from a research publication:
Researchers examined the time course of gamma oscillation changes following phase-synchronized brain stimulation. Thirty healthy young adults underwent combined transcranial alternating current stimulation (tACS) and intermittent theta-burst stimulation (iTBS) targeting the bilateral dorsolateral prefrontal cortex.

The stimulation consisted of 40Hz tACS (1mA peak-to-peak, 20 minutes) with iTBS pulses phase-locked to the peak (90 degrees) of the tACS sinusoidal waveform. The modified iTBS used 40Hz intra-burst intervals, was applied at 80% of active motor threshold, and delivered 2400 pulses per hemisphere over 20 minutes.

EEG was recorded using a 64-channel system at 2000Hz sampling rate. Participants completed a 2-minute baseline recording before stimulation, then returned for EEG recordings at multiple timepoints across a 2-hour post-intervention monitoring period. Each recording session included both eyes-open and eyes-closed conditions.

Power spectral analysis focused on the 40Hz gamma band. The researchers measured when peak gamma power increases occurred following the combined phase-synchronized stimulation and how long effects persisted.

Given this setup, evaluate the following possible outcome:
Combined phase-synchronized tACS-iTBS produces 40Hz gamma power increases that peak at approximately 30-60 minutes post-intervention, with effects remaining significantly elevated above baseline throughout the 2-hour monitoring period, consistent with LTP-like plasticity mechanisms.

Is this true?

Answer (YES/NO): YES